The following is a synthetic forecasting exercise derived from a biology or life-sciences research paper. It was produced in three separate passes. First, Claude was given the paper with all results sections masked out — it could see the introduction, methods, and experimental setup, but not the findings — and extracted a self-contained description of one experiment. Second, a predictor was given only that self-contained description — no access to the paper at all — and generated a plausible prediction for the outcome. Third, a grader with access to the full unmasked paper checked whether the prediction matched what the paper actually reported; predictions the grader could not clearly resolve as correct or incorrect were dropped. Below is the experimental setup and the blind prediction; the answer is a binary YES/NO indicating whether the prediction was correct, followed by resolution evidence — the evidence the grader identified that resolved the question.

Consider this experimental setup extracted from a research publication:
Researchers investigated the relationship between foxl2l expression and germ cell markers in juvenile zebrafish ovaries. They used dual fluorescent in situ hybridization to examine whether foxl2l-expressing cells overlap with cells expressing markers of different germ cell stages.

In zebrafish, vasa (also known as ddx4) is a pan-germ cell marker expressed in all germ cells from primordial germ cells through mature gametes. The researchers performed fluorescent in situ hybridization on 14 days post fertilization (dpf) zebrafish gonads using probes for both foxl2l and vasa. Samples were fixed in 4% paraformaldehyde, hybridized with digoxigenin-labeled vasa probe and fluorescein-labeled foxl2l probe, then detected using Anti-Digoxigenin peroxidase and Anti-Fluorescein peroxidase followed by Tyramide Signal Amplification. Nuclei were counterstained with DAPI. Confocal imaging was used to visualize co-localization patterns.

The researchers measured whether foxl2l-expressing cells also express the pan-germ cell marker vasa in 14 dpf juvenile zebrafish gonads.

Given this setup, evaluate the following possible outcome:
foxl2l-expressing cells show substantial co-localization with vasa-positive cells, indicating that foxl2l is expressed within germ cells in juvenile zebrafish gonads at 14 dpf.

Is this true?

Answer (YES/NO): YES